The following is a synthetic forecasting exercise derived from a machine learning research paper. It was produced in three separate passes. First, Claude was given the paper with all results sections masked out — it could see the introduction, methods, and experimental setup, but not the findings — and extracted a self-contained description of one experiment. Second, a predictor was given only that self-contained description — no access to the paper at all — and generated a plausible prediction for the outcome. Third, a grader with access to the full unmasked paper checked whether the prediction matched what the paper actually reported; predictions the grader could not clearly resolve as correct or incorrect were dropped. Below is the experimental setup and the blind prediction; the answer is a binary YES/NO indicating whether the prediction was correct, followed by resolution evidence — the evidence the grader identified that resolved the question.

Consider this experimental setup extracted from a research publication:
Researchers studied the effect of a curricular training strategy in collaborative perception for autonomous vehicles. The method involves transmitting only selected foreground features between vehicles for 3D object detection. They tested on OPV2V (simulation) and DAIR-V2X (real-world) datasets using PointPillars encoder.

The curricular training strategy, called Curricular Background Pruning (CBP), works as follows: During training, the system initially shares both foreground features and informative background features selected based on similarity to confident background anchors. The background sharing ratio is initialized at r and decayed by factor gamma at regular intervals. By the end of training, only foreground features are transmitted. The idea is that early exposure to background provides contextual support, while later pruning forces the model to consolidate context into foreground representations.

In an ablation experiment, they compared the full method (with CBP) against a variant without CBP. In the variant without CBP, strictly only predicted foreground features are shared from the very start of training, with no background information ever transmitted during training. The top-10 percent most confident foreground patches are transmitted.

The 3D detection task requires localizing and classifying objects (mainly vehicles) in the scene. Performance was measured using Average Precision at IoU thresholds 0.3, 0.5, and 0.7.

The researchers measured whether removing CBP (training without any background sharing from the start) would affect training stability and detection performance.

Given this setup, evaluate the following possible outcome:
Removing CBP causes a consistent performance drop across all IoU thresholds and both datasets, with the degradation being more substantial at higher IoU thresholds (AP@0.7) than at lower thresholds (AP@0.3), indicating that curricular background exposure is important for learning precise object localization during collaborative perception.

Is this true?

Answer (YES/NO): NO